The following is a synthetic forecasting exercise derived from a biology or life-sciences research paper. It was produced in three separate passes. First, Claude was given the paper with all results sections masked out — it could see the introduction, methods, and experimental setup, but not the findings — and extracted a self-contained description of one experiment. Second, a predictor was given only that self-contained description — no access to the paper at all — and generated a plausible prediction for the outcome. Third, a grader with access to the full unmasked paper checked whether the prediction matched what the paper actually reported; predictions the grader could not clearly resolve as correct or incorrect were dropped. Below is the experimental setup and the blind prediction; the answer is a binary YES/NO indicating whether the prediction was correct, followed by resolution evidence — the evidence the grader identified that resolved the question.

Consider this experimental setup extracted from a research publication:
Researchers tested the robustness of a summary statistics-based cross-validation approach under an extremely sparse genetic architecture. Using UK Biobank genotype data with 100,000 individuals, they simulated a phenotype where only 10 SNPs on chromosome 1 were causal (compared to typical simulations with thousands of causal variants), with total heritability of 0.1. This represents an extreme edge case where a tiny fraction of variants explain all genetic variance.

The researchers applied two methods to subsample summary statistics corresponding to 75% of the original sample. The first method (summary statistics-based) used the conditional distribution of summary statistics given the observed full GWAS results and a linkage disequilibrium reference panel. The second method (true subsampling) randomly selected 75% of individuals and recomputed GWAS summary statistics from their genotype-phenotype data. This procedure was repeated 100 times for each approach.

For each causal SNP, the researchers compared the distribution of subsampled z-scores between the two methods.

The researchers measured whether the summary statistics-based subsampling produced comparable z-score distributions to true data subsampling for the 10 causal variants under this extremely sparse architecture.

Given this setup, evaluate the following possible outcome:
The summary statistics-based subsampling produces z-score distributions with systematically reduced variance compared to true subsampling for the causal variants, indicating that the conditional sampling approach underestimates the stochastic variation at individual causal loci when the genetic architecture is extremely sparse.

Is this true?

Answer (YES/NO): NO